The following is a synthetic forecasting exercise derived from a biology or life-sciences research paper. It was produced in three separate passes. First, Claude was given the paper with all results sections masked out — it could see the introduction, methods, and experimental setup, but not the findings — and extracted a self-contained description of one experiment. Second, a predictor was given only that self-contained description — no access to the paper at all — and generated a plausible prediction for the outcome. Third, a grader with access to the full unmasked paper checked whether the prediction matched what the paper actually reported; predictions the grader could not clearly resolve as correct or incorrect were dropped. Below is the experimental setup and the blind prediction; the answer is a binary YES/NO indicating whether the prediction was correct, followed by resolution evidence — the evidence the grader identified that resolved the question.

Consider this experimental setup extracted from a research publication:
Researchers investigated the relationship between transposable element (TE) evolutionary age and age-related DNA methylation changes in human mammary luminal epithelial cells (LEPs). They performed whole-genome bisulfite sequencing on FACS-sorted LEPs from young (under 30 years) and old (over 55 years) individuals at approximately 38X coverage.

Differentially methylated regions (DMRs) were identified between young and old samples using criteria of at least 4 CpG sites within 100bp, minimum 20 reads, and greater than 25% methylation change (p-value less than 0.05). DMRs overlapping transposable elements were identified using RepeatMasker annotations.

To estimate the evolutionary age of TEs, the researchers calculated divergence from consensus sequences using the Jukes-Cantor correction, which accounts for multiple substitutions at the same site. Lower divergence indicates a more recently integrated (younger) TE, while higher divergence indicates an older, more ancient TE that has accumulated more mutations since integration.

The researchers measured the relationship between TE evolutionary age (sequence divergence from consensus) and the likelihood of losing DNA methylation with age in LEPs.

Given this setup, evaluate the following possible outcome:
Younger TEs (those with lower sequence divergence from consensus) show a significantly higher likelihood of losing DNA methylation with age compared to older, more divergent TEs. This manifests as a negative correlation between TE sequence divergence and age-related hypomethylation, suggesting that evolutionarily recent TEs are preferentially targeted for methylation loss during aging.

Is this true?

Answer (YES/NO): YES